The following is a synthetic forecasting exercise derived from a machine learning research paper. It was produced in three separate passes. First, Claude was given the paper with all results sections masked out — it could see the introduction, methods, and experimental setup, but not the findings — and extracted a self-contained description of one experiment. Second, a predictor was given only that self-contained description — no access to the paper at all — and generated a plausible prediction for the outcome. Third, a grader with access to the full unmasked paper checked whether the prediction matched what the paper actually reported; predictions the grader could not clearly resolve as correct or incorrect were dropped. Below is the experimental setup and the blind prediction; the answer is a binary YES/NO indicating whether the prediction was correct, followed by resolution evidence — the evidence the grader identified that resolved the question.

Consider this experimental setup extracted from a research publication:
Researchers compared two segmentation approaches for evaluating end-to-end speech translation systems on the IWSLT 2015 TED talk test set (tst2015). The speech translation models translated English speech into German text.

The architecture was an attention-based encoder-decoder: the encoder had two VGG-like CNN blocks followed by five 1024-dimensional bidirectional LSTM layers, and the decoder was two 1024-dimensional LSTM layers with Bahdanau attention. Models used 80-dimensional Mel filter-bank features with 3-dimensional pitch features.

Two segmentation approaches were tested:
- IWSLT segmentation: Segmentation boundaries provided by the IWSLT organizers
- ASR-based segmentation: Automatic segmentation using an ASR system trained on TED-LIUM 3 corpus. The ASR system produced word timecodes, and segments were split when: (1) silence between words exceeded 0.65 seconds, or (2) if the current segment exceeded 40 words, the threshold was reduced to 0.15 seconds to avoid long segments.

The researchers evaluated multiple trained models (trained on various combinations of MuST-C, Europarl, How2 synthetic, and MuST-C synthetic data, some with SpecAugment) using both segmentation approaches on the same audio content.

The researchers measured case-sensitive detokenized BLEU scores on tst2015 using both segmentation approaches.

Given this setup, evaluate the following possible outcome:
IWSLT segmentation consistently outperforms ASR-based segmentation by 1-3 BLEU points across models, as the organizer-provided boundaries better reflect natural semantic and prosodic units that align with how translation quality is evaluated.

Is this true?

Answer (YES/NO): NO